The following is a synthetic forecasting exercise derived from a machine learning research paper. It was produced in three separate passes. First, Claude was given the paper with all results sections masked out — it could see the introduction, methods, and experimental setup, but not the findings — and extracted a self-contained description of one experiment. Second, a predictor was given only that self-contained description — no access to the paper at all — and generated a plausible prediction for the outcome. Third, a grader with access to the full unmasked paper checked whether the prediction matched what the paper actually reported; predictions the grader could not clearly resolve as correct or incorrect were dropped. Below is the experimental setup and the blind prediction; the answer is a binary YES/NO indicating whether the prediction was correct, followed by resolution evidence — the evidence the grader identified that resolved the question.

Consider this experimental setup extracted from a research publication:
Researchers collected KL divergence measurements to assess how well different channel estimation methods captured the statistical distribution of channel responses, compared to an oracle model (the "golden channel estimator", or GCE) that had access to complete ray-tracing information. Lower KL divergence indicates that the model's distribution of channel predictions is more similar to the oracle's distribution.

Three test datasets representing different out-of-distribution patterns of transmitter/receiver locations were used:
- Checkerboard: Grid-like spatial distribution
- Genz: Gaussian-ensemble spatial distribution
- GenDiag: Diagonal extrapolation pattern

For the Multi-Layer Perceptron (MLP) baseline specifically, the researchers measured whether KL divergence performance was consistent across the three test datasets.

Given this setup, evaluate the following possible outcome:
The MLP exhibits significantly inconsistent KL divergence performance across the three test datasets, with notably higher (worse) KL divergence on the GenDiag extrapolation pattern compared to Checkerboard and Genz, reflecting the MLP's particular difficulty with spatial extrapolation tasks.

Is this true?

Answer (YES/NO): NO